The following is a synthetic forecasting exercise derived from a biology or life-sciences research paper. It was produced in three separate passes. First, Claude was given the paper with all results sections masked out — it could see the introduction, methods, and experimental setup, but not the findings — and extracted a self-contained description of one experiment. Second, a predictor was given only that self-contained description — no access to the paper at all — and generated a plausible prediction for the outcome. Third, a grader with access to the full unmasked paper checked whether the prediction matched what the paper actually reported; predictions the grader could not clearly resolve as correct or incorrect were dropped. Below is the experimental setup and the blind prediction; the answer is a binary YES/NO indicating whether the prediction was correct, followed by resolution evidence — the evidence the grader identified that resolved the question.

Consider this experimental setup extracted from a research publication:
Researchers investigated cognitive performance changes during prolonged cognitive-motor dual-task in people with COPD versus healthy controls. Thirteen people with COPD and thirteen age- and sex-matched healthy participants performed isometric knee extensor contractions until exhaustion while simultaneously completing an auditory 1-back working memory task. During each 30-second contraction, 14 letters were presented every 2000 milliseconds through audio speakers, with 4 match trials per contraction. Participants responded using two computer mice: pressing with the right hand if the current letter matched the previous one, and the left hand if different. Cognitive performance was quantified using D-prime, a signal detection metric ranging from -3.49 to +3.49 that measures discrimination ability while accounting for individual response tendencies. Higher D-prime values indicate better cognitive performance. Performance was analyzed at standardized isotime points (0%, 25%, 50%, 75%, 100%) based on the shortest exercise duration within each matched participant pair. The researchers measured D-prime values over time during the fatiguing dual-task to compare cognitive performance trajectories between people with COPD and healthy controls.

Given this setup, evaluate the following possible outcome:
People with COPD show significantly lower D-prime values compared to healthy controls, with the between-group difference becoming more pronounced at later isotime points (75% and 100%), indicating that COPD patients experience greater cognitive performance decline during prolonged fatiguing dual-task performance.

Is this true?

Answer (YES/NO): YES